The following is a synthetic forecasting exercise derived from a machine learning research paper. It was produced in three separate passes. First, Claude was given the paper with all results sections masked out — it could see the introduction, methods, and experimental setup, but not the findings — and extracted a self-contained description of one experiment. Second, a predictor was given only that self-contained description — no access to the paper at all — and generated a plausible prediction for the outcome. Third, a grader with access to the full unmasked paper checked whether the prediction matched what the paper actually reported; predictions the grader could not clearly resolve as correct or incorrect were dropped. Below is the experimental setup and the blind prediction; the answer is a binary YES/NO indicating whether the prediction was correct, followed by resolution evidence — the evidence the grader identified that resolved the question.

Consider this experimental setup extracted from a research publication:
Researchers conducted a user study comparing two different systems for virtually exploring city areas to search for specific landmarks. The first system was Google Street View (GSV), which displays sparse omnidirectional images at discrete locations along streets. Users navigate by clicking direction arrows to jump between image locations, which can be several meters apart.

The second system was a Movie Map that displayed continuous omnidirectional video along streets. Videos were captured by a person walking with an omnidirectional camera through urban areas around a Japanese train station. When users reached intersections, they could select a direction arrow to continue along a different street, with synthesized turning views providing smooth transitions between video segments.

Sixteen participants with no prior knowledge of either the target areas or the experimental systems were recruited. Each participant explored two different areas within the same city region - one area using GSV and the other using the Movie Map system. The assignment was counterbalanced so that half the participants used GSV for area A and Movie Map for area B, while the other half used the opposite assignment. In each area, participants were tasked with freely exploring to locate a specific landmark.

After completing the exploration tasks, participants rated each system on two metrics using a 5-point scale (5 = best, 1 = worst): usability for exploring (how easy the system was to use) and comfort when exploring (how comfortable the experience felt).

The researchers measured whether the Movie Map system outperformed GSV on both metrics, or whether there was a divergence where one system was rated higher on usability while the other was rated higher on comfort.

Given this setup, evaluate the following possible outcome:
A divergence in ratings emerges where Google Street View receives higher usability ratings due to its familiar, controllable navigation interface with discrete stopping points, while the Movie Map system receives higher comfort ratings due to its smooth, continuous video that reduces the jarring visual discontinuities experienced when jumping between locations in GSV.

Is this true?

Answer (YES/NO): NO